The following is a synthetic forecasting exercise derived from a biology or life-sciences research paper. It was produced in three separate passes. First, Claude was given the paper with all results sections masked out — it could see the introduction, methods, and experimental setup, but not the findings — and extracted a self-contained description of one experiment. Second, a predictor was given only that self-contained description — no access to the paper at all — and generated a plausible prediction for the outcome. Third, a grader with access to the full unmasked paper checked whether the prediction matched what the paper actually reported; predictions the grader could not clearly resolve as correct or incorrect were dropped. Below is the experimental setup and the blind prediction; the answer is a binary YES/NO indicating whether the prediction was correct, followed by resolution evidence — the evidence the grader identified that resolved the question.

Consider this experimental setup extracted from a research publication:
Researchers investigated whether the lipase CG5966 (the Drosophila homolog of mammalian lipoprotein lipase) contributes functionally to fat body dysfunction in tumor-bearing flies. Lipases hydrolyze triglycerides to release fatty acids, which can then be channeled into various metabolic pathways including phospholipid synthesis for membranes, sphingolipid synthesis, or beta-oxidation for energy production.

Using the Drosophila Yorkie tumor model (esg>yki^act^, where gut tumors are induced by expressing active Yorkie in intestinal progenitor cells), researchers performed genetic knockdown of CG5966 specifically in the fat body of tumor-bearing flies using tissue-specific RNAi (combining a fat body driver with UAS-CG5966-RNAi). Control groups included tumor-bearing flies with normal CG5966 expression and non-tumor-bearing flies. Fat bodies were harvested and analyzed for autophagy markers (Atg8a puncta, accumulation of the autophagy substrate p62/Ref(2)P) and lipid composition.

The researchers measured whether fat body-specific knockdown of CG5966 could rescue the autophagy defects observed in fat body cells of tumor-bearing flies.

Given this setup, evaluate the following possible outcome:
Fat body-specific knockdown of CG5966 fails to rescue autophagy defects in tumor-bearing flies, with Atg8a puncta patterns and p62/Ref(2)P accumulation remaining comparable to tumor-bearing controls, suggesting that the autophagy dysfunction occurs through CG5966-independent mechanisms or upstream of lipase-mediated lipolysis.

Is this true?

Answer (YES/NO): NO